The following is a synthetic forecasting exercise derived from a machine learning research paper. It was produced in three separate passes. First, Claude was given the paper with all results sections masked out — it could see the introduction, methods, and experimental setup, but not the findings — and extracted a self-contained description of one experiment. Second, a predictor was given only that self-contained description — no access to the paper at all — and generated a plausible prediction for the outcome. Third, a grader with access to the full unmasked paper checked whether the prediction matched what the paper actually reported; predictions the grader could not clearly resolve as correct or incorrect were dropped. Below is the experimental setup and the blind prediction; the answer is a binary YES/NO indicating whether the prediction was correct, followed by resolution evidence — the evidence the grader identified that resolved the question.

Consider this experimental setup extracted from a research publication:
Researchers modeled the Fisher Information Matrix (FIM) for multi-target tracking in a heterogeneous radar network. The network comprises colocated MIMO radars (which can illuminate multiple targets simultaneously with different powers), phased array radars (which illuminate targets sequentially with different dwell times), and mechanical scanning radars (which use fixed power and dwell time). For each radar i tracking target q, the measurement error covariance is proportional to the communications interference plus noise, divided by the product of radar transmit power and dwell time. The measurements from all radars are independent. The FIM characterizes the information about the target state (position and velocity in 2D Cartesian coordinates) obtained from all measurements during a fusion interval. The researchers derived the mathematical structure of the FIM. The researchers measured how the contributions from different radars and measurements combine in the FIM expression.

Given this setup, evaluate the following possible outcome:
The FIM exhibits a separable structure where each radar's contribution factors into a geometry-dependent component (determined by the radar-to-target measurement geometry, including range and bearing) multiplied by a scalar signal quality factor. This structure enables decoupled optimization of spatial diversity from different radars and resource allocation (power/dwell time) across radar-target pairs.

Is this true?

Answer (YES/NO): NO